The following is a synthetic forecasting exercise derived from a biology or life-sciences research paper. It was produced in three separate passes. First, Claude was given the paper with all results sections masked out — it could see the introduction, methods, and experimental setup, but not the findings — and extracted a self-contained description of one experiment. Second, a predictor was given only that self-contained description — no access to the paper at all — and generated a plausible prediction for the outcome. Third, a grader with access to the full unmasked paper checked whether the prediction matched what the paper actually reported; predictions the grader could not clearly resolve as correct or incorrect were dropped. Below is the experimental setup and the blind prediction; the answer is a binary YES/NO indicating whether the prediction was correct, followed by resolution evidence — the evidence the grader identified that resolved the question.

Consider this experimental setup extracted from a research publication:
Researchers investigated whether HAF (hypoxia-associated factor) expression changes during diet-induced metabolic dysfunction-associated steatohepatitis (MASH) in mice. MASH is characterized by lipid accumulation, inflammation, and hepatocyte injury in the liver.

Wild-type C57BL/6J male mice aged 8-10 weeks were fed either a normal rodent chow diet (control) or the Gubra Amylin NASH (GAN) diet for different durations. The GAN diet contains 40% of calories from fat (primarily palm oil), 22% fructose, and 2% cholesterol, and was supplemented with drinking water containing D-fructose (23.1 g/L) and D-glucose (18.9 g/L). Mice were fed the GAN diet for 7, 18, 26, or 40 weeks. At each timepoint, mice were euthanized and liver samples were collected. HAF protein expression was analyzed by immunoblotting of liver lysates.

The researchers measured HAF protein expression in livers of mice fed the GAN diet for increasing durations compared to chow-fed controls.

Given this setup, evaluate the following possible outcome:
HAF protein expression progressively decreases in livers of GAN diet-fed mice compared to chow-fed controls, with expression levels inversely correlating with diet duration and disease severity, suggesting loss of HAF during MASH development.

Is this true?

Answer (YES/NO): NO